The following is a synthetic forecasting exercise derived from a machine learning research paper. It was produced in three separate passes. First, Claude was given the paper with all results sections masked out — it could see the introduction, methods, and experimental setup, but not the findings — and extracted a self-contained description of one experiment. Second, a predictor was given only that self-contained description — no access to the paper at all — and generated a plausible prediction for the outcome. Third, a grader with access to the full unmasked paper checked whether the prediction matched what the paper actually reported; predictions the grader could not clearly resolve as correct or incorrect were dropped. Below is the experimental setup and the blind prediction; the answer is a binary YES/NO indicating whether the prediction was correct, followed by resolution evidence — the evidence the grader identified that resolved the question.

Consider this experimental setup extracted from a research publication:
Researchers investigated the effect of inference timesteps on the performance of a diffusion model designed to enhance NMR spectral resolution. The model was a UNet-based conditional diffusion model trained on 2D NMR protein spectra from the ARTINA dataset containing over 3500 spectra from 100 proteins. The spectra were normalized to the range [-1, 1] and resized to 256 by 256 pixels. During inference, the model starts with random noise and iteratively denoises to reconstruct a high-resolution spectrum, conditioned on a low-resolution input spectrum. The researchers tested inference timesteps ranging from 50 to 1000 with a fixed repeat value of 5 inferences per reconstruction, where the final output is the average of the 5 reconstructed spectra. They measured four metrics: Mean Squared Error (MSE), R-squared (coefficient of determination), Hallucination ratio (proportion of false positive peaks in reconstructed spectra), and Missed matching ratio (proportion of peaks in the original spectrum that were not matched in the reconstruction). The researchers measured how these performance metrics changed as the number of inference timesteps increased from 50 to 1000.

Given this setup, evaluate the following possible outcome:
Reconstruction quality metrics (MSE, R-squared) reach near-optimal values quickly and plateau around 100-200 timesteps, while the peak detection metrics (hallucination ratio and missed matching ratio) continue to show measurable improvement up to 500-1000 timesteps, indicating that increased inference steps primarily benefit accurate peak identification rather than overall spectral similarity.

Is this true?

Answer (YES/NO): NO